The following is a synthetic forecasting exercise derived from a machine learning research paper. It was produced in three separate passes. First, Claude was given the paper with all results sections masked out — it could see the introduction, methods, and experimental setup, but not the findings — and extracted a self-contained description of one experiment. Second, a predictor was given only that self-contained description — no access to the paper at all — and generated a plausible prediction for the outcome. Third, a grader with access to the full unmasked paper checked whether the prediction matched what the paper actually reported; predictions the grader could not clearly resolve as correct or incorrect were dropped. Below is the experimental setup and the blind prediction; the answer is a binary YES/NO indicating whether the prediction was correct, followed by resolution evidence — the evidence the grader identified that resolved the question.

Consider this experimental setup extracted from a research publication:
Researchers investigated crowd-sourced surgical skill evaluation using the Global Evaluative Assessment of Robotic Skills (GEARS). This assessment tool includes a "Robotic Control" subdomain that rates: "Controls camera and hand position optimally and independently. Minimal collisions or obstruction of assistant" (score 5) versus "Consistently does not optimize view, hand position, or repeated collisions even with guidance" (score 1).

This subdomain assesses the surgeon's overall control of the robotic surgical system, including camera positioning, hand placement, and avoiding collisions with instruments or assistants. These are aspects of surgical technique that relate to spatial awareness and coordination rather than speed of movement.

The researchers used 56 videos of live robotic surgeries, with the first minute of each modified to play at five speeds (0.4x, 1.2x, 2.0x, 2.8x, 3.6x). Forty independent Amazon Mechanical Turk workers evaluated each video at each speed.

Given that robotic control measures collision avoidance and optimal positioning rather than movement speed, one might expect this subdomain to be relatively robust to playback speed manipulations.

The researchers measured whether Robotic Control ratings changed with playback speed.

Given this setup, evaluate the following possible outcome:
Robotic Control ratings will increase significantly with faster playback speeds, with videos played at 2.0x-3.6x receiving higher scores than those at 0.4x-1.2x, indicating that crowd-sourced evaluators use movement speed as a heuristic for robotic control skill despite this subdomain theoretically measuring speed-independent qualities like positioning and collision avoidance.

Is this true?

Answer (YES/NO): YES